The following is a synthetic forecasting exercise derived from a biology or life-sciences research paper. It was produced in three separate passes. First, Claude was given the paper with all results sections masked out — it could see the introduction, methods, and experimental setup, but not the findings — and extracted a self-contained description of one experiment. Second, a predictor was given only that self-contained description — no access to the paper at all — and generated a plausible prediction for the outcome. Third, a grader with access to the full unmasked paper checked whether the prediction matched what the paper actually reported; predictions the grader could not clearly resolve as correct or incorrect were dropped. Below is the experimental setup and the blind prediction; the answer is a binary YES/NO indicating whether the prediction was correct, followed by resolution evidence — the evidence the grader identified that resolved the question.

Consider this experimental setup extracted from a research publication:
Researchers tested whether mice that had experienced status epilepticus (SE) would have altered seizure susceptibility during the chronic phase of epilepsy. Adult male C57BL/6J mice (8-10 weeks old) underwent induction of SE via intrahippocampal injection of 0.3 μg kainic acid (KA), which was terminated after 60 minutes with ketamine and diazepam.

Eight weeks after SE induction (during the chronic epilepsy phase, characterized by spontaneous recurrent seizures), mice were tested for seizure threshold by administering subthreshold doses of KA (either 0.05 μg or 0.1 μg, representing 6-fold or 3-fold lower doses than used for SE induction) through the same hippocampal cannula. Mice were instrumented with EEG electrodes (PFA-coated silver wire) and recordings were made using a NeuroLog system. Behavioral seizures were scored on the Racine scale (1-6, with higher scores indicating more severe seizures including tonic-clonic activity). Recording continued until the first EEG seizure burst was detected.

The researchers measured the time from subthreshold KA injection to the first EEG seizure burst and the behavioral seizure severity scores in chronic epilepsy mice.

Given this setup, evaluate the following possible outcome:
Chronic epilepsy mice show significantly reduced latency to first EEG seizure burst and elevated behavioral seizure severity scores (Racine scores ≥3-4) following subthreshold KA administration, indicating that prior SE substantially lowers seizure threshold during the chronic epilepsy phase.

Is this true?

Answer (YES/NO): NO